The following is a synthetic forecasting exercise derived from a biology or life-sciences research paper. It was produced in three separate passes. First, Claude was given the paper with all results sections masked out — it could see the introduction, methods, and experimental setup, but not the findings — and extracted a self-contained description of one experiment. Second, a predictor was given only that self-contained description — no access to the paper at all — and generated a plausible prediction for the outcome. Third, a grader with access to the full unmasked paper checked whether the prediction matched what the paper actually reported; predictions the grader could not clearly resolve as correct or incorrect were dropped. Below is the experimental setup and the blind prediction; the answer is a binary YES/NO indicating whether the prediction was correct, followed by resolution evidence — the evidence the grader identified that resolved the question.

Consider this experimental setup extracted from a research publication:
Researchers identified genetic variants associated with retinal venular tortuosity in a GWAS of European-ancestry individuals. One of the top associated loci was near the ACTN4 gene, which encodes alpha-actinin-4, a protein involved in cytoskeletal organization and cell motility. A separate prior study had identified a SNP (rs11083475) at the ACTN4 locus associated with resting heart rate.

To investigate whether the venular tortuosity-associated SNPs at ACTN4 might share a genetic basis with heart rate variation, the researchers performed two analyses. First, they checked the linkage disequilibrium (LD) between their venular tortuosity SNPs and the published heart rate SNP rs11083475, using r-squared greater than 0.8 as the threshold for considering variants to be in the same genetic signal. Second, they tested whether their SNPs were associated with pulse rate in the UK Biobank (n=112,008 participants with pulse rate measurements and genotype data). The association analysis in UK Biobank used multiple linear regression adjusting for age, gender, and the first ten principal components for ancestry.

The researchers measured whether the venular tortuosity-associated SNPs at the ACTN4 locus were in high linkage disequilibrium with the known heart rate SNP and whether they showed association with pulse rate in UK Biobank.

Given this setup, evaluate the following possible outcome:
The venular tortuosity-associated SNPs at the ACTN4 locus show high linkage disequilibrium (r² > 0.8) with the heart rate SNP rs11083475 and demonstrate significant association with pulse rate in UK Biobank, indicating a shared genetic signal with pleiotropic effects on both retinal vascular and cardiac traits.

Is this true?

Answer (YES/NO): YES